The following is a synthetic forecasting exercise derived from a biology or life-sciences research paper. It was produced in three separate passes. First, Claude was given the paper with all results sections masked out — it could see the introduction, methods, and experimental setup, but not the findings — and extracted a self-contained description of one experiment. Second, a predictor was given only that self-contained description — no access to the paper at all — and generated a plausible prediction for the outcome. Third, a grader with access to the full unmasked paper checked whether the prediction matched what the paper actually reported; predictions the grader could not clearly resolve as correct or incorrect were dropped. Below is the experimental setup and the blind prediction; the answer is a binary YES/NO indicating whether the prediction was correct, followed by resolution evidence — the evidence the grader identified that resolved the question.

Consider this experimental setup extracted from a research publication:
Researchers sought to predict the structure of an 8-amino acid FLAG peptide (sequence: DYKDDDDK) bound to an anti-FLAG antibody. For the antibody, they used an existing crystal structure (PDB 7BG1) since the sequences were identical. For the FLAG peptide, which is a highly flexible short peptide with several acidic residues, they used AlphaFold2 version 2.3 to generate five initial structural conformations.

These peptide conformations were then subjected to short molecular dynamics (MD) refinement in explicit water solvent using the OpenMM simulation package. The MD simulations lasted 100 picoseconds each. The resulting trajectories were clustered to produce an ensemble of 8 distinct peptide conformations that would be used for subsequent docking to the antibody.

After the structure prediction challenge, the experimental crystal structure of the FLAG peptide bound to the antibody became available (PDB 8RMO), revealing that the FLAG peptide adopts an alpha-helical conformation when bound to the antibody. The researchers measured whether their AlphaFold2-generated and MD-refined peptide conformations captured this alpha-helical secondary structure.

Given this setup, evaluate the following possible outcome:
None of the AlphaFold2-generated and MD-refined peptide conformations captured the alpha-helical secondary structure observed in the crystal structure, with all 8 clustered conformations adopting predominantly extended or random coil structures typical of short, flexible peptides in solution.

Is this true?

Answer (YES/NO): NO